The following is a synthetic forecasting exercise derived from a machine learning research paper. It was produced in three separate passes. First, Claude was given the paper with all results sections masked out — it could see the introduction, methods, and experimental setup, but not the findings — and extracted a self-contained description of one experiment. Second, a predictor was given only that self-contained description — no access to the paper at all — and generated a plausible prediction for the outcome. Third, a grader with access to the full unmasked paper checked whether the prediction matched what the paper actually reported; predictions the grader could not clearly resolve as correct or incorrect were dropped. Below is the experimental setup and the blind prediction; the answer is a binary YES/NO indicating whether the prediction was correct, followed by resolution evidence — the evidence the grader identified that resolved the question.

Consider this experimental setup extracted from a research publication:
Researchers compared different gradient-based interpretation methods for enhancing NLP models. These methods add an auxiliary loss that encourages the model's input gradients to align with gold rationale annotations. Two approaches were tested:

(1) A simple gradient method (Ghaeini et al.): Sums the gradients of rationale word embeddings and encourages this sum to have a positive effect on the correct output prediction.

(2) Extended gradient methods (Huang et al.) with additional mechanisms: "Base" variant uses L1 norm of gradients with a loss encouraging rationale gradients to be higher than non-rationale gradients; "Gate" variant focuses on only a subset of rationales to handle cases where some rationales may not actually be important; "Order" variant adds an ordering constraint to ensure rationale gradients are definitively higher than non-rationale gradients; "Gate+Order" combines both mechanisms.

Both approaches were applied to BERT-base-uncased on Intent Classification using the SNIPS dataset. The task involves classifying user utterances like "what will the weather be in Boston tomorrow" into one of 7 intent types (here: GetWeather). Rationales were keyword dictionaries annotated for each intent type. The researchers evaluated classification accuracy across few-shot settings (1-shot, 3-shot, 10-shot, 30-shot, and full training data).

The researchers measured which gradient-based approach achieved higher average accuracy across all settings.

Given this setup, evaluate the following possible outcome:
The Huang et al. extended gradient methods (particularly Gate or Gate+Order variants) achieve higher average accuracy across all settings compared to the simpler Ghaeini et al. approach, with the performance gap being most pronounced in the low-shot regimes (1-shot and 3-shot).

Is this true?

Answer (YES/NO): NO